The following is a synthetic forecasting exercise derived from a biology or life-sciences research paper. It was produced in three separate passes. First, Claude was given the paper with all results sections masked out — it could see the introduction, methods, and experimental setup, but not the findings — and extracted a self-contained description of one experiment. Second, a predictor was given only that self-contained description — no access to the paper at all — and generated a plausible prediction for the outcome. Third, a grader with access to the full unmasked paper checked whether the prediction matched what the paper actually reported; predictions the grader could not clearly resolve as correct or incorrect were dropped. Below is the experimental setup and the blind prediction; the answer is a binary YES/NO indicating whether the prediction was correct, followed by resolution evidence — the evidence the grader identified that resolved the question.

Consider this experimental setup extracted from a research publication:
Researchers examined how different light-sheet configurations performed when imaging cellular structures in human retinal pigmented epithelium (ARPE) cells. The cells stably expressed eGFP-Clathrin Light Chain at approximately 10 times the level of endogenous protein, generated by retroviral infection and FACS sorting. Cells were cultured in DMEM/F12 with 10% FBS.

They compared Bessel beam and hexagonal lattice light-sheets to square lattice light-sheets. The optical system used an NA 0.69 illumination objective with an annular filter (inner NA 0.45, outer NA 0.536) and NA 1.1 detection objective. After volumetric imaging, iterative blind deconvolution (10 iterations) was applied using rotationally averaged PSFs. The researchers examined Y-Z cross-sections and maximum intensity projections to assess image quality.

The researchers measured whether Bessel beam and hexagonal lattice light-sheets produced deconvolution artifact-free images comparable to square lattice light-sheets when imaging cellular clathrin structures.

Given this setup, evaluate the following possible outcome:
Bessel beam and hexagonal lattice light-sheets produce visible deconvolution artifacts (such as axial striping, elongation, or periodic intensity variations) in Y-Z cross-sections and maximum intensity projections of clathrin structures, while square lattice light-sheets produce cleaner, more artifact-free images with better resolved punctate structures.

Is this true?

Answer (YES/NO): YES